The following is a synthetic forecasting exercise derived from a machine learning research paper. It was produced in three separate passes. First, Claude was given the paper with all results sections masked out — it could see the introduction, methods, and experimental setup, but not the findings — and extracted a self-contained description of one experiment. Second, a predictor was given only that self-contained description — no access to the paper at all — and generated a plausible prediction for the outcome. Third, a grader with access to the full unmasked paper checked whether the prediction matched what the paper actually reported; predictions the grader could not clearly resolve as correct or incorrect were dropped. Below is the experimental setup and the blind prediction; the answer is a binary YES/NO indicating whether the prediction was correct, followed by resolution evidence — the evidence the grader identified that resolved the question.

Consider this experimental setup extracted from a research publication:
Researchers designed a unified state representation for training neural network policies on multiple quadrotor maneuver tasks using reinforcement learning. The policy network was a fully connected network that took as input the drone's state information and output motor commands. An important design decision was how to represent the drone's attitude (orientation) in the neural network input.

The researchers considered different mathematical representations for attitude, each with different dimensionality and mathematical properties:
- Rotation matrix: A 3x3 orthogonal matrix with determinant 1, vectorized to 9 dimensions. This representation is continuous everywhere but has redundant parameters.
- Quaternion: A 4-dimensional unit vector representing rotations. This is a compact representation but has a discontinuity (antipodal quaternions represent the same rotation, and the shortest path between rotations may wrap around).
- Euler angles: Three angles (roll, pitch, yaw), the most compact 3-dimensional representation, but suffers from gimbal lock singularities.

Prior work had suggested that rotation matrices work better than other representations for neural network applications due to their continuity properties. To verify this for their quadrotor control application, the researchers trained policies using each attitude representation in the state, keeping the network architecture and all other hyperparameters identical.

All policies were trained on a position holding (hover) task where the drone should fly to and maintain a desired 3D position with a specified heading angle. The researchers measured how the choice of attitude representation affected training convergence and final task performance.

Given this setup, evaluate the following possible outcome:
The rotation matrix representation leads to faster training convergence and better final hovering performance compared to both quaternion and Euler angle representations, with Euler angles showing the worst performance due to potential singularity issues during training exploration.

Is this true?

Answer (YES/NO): NO